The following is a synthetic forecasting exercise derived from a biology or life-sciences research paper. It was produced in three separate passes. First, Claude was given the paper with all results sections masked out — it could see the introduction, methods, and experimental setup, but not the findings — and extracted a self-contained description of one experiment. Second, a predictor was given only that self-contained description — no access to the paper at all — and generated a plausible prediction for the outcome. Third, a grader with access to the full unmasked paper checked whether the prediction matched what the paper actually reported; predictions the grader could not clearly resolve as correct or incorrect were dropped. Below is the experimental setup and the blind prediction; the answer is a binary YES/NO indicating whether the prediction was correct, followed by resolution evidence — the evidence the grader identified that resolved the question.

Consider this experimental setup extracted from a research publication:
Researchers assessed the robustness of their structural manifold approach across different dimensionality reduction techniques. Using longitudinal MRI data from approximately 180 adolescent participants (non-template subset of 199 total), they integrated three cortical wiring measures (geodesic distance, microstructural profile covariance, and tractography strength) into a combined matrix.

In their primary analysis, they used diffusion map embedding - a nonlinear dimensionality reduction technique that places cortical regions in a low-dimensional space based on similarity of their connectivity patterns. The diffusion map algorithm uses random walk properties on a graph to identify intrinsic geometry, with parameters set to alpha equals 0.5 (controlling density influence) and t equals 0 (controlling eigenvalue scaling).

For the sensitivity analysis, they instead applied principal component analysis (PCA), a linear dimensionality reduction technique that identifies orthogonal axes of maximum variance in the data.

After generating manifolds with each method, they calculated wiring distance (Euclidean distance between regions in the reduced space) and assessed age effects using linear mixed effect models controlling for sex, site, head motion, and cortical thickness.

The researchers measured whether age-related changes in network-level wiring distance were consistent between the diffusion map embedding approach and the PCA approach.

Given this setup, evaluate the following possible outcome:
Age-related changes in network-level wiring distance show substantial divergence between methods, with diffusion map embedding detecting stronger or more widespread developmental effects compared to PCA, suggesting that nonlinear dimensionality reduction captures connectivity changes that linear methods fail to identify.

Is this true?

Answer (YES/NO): NO